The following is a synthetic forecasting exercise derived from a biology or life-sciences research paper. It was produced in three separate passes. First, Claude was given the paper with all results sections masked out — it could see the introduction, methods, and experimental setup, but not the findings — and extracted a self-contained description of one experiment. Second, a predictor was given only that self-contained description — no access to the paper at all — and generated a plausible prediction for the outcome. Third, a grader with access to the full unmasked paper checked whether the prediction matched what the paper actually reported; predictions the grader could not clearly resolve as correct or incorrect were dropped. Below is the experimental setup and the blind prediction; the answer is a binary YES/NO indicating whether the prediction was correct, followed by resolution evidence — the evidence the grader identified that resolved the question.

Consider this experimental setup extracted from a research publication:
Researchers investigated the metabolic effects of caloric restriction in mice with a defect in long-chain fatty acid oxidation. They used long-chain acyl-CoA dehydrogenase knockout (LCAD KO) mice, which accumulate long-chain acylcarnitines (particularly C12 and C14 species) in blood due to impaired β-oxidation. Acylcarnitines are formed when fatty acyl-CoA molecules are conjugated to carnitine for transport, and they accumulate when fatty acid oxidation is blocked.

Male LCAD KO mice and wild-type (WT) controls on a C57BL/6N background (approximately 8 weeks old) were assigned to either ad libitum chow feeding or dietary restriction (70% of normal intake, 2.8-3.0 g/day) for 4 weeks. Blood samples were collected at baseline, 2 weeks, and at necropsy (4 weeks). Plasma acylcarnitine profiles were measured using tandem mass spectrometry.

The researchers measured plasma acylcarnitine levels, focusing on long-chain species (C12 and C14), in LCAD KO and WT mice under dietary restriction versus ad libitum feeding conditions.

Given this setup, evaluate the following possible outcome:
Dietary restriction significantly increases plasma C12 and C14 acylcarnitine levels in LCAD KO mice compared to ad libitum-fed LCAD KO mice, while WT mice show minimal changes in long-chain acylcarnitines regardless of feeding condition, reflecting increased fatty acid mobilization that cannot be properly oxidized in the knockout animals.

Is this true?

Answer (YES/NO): NO